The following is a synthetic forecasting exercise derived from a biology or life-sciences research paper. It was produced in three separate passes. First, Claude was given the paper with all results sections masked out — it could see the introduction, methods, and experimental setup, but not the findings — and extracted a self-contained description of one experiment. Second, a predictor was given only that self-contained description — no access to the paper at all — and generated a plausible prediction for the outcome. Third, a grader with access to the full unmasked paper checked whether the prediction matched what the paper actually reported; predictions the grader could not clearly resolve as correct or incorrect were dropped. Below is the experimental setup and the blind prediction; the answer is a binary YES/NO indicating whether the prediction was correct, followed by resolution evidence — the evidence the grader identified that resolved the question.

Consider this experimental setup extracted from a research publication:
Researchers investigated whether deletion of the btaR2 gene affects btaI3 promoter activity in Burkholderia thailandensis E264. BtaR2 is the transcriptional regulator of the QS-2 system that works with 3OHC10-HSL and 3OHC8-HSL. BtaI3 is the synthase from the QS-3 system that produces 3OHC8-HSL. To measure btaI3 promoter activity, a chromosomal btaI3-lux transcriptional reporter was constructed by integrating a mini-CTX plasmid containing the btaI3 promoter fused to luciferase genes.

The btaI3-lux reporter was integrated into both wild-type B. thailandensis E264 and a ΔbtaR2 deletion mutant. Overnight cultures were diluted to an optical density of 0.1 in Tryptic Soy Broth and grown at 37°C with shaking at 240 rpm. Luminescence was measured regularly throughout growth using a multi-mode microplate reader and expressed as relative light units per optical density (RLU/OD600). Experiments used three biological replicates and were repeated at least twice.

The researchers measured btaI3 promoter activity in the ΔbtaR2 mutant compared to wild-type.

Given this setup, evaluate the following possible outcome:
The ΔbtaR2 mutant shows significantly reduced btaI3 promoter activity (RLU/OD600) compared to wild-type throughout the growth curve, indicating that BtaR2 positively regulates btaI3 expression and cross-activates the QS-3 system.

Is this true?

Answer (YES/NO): NO